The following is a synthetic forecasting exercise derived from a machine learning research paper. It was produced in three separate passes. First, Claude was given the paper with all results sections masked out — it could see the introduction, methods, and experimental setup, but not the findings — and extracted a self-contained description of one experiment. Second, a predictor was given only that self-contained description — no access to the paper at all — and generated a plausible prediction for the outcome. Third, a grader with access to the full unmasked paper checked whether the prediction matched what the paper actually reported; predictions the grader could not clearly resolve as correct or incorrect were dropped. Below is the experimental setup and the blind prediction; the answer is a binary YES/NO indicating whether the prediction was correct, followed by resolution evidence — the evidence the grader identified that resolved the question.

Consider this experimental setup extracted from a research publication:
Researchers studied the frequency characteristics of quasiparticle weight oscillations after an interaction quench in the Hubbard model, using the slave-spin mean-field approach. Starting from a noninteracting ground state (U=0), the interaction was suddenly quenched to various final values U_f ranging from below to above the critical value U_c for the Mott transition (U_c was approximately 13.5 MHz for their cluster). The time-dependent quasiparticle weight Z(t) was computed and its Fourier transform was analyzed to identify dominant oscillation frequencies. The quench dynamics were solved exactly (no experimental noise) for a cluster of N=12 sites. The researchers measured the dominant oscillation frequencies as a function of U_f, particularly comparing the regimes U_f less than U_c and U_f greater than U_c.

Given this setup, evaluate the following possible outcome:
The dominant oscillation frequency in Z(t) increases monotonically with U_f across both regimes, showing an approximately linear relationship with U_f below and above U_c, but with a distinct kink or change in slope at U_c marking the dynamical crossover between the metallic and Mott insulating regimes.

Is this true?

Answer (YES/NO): YES